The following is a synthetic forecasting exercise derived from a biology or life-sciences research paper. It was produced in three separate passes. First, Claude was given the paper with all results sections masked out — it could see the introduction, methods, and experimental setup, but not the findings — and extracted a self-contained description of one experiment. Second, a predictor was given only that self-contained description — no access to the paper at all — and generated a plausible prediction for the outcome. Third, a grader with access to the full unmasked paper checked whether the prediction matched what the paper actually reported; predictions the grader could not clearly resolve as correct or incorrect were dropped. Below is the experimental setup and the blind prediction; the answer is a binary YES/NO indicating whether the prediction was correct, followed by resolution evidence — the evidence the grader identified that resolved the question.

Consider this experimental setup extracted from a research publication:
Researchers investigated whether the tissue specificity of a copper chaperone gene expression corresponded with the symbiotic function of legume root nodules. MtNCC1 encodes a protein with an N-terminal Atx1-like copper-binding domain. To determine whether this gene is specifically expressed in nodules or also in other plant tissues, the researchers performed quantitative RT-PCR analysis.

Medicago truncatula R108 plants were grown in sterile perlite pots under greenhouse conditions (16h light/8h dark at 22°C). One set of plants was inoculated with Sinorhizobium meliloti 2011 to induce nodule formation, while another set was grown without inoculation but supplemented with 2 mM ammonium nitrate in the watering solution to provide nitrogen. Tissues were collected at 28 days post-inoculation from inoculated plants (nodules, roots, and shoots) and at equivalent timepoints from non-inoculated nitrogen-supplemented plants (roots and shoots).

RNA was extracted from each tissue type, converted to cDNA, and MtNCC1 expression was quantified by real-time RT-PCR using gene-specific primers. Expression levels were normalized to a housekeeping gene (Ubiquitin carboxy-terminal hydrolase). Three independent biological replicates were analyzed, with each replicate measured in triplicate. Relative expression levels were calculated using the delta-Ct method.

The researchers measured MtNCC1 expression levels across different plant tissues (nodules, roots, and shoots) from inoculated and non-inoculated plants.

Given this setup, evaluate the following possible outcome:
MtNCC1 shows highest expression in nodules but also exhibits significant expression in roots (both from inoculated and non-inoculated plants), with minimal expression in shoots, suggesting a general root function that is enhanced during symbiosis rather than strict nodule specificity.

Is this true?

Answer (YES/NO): NO